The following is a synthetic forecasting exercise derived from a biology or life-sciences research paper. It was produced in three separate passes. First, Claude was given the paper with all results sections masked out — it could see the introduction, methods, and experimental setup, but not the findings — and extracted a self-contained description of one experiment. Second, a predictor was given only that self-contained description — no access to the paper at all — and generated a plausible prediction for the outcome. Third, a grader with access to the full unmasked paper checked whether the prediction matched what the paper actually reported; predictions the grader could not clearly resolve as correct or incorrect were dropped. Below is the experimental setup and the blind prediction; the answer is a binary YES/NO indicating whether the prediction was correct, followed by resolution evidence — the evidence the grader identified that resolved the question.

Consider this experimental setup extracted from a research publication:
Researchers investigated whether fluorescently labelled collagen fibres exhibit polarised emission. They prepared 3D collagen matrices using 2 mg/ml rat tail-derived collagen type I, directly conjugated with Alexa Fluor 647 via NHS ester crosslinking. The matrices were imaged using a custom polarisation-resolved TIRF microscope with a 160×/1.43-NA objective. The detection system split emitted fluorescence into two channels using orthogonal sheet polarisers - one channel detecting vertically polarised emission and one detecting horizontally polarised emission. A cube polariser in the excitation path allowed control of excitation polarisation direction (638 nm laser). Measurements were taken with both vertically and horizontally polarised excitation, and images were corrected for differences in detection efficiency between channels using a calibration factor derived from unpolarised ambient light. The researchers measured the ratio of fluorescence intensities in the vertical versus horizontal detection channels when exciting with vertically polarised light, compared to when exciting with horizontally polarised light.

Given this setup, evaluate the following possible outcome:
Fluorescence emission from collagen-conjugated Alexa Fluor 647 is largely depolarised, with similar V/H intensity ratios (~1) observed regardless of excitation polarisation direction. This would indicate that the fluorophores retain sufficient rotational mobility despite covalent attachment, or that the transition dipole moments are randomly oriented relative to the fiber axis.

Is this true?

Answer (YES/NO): NO